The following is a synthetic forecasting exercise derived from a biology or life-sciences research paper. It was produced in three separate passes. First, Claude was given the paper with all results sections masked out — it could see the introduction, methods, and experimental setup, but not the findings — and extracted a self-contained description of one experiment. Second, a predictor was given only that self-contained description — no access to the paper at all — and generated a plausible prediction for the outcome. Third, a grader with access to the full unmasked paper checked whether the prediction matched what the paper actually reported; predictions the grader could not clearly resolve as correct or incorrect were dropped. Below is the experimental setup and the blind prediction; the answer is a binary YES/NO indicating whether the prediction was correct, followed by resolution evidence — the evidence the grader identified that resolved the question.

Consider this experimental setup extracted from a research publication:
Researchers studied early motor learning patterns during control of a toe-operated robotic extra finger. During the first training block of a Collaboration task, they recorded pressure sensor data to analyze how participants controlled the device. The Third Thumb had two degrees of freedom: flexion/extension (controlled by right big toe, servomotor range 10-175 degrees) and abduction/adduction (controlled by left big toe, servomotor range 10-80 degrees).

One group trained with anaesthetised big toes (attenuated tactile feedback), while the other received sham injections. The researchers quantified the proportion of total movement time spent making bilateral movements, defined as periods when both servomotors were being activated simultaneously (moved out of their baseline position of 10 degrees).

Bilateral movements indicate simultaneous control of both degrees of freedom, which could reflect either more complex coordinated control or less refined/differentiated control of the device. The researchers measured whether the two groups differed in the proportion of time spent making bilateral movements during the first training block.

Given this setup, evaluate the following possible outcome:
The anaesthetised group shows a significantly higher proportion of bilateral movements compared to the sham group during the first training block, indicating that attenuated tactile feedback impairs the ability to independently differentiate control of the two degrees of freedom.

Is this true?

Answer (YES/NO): YES